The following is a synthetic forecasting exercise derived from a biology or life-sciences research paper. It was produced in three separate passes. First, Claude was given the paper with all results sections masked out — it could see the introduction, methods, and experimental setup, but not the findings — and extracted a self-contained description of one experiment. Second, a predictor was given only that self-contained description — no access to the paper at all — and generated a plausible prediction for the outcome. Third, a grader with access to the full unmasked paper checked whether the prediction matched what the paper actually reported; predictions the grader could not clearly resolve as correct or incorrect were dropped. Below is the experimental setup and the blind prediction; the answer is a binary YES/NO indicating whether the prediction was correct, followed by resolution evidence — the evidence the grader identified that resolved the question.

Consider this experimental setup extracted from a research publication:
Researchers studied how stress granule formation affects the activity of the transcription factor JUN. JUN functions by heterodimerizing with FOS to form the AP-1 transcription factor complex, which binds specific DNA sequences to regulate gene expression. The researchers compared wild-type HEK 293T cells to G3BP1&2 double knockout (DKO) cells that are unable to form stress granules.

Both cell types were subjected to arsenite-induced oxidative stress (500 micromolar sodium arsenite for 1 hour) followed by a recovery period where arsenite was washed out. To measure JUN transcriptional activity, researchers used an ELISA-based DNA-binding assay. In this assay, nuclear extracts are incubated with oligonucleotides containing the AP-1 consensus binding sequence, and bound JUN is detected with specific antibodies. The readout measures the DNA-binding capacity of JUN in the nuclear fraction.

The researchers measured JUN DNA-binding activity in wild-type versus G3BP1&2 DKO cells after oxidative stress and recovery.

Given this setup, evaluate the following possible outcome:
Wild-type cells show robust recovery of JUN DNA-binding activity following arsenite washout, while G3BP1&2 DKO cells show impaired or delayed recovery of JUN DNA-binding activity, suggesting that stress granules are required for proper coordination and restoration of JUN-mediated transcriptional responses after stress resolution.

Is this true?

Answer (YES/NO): YES